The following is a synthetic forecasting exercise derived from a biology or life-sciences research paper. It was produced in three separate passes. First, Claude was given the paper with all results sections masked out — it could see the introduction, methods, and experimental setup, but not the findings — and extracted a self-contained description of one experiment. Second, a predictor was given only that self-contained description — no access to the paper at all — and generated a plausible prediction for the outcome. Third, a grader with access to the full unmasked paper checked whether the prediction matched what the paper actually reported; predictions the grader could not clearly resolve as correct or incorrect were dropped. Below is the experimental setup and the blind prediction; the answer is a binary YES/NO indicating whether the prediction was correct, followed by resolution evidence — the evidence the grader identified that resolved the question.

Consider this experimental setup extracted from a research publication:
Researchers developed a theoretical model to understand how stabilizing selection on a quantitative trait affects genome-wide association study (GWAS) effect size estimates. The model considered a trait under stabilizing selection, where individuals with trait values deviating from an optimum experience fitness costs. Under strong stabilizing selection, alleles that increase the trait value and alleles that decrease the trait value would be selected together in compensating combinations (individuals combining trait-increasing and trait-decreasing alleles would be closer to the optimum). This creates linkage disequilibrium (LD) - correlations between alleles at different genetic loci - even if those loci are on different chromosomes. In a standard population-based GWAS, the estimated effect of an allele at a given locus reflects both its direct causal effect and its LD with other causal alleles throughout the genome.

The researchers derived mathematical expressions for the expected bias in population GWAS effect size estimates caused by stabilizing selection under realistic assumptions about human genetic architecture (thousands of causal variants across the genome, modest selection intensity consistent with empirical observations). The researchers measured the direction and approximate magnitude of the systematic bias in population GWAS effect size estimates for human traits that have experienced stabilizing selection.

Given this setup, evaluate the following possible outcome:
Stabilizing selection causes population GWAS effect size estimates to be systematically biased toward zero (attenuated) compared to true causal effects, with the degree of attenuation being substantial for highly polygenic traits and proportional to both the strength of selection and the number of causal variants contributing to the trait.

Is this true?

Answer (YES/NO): NO